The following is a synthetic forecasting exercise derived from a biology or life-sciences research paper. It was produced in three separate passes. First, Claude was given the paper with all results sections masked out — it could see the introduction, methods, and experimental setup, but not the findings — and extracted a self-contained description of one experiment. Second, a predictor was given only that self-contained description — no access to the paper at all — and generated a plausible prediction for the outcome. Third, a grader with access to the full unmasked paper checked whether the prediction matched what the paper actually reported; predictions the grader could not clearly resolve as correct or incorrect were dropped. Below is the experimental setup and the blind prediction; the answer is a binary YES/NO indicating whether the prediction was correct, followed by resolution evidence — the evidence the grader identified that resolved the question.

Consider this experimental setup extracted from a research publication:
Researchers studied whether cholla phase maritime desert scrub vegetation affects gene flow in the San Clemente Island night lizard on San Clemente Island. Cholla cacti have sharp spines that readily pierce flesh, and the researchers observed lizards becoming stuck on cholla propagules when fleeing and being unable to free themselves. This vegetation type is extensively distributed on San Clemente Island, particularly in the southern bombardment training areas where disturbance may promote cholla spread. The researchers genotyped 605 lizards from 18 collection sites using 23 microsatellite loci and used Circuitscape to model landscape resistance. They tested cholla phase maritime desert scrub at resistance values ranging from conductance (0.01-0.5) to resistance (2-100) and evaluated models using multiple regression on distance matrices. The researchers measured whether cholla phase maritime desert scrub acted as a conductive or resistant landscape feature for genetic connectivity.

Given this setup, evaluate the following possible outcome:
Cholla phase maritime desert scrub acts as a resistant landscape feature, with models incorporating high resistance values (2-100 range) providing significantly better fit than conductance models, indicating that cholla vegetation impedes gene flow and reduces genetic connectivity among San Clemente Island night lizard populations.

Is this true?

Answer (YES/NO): YES